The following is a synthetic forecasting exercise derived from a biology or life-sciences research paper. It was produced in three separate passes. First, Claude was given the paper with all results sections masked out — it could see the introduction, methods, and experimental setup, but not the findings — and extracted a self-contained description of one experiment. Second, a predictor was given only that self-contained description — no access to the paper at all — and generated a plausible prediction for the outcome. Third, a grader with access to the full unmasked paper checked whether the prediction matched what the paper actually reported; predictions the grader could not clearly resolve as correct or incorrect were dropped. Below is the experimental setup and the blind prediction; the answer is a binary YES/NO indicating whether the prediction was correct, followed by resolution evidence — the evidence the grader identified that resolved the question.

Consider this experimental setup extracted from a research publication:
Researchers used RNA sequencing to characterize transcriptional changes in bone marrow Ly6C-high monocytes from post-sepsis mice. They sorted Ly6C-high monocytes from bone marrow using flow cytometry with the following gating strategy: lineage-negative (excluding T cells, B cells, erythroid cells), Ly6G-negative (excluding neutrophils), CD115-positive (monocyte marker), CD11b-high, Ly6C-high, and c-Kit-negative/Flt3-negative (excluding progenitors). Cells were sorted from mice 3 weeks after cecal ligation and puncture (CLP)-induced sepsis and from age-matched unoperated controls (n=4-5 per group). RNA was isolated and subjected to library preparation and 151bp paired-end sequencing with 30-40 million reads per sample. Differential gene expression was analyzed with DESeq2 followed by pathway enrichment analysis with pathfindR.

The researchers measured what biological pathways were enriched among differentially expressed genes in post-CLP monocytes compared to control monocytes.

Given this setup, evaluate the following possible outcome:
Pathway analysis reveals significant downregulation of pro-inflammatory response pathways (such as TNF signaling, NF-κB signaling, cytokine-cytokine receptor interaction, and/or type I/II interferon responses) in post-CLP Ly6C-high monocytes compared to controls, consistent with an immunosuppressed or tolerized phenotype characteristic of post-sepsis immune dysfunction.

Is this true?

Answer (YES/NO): NO